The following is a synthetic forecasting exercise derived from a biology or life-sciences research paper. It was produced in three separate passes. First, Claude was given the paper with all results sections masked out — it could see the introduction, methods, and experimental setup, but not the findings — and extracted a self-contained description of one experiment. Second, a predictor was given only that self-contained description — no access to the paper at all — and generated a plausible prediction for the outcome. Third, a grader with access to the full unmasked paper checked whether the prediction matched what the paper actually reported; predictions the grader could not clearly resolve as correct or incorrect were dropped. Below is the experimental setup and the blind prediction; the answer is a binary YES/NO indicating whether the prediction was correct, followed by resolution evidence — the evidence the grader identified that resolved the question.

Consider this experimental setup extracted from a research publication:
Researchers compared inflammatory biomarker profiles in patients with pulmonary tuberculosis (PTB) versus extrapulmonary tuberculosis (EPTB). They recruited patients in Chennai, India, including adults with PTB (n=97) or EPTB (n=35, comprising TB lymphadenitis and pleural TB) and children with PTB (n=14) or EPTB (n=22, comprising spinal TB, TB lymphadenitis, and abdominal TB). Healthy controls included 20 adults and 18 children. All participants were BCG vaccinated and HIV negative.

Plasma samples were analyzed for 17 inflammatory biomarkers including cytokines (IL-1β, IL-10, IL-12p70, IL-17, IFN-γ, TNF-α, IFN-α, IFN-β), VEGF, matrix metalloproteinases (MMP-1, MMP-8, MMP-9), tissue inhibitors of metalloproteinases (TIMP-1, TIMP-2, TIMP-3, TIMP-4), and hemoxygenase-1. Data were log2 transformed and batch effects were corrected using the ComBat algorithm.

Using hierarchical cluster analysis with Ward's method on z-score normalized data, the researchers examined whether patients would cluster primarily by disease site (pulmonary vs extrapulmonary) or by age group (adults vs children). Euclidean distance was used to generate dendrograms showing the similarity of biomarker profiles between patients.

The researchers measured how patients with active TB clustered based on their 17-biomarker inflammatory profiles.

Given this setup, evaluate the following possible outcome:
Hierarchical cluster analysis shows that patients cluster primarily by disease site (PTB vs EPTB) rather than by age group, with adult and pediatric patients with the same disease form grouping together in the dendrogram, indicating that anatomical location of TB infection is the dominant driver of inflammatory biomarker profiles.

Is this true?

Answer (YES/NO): NO